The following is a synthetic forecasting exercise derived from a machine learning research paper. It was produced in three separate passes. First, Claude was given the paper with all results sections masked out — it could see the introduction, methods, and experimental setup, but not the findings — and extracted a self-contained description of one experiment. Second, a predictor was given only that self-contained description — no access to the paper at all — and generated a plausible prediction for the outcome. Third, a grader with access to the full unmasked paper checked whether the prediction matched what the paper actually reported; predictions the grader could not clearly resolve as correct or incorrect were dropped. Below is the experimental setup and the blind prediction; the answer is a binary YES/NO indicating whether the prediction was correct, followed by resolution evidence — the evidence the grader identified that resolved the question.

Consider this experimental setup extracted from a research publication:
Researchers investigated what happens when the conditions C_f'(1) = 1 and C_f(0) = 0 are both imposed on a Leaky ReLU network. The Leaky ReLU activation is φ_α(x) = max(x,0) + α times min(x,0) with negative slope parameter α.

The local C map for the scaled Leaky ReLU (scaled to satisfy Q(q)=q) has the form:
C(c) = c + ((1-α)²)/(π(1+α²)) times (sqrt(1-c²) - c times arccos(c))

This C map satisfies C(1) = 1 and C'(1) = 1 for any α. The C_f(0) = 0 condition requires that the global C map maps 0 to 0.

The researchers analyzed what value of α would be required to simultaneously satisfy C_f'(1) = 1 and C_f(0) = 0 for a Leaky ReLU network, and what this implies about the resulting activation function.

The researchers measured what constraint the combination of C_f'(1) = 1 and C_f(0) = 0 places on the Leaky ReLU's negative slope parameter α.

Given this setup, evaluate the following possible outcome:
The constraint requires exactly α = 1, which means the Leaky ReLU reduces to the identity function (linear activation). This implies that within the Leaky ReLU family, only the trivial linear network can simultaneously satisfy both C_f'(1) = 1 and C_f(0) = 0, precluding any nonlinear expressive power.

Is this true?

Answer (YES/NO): YES